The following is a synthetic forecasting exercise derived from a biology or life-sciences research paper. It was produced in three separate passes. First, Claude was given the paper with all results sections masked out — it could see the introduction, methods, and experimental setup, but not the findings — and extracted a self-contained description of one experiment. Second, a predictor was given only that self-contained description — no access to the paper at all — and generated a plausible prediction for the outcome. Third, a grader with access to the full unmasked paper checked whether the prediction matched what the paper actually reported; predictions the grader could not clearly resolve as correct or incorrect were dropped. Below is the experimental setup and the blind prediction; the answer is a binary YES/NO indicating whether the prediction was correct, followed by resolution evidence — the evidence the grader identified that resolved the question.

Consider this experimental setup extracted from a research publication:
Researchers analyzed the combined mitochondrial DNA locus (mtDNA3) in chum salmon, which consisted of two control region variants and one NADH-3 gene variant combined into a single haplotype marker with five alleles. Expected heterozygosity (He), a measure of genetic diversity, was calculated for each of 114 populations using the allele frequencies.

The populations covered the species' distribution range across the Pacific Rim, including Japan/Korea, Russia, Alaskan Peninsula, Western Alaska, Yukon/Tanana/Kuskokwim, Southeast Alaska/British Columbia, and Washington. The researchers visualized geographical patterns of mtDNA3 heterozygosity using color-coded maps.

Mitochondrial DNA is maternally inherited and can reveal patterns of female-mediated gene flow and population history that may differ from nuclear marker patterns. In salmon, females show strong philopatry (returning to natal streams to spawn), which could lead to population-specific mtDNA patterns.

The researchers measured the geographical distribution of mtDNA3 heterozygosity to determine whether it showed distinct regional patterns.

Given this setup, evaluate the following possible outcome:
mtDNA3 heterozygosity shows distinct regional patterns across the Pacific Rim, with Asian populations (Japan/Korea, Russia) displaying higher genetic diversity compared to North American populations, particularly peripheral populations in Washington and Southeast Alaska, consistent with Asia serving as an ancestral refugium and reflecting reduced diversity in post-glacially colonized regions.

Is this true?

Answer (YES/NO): NO